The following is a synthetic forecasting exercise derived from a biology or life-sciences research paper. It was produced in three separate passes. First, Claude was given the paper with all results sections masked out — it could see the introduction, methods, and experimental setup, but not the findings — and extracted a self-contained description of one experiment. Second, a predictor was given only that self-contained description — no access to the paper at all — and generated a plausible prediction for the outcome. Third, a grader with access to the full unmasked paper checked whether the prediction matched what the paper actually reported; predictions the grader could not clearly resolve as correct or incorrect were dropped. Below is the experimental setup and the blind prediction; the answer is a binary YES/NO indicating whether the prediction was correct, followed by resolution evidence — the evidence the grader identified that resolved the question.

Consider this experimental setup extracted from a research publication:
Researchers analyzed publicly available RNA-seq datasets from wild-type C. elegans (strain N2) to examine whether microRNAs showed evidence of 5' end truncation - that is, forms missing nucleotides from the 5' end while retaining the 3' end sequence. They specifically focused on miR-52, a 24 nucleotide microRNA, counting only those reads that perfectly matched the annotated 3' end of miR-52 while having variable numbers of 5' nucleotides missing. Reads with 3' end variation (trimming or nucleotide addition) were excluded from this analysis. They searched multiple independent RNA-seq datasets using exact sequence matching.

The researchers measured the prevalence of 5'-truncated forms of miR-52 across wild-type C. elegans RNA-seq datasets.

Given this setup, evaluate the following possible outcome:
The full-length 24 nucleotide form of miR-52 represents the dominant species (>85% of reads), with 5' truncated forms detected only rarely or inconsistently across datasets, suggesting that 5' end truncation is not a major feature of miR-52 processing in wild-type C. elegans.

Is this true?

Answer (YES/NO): NO